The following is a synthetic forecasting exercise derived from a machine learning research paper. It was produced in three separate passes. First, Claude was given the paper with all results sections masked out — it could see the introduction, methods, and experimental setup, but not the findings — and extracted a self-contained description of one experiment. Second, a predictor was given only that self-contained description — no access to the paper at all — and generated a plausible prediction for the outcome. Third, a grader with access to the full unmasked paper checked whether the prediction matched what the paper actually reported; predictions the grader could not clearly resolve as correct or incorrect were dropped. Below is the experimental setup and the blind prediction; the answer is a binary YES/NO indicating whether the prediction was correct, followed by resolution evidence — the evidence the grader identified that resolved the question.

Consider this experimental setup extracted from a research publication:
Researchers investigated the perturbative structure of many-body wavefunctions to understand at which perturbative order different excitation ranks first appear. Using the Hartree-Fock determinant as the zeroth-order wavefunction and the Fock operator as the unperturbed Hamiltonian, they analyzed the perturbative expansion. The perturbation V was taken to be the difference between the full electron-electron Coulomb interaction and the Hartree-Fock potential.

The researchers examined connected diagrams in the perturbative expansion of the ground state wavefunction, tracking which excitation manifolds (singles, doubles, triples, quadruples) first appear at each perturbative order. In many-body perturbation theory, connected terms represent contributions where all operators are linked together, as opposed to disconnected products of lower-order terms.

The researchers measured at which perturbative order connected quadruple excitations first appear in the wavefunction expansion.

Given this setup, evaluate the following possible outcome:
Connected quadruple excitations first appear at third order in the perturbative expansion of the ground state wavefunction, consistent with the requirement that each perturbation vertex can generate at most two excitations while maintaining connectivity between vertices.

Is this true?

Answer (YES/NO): YES